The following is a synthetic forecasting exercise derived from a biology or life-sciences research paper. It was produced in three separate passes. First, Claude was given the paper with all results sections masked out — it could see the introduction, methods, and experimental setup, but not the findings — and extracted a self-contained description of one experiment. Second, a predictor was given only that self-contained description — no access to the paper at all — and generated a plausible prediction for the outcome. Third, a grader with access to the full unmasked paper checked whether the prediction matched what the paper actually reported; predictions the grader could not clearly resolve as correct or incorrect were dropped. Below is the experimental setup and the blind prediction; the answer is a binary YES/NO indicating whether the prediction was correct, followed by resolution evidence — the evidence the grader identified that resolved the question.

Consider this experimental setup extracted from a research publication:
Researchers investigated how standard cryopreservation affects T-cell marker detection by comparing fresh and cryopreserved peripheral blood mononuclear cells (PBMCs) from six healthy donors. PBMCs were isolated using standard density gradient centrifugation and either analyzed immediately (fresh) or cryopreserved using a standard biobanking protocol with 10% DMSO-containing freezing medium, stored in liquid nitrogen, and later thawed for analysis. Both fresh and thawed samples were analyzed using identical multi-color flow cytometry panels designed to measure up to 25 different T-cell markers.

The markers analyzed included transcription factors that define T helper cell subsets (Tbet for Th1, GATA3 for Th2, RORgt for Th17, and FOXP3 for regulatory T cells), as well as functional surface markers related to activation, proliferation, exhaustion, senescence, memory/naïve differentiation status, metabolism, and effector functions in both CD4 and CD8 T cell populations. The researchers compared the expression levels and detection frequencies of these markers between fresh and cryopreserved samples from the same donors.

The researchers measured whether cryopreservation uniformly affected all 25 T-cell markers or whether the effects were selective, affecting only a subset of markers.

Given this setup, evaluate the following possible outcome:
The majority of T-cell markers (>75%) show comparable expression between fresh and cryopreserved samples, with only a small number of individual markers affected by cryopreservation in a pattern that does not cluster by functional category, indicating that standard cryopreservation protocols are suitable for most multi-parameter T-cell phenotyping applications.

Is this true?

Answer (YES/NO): NO